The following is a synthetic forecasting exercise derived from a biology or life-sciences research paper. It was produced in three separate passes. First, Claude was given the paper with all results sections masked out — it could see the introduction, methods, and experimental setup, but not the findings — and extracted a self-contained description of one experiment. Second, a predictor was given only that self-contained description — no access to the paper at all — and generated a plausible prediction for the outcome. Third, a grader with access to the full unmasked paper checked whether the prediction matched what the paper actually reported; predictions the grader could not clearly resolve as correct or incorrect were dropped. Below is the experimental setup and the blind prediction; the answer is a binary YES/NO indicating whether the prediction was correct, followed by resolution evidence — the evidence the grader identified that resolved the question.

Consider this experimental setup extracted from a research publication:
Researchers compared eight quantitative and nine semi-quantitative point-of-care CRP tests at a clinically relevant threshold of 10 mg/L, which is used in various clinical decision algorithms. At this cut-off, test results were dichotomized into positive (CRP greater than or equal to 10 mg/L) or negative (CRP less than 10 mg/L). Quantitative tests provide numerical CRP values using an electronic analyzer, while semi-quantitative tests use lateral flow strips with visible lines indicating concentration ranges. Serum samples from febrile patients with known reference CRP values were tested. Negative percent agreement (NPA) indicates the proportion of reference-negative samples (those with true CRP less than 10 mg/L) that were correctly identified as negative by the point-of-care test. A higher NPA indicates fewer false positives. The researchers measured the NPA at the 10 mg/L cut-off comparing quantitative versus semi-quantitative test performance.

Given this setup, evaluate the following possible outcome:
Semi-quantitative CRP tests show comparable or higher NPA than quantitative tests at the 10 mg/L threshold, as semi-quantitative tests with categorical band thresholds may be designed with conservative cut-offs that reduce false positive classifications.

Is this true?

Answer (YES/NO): NO